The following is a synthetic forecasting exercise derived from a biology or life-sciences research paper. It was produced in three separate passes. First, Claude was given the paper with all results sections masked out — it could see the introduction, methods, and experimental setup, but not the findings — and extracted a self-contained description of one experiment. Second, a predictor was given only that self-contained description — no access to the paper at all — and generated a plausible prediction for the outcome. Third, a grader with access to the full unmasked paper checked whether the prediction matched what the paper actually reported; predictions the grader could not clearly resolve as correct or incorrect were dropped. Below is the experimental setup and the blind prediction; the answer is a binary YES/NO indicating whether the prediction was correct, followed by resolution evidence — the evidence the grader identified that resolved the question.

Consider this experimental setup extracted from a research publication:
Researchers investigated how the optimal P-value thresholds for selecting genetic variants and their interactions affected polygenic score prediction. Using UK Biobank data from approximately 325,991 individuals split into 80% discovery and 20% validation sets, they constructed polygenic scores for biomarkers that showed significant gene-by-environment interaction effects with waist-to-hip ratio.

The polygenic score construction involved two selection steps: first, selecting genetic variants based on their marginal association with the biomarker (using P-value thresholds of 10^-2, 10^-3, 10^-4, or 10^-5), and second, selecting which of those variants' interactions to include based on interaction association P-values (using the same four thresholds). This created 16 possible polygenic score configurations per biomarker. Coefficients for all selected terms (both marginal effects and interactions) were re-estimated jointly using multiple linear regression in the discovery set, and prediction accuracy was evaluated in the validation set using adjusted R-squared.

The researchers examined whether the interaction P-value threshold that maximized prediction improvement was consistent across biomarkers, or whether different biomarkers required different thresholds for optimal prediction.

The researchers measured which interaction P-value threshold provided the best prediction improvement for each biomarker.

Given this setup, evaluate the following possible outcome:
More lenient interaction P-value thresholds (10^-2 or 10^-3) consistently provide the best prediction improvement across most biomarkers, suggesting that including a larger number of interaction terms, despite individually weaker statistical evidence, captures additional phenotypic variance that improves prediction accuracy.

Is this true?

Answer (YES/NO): NO